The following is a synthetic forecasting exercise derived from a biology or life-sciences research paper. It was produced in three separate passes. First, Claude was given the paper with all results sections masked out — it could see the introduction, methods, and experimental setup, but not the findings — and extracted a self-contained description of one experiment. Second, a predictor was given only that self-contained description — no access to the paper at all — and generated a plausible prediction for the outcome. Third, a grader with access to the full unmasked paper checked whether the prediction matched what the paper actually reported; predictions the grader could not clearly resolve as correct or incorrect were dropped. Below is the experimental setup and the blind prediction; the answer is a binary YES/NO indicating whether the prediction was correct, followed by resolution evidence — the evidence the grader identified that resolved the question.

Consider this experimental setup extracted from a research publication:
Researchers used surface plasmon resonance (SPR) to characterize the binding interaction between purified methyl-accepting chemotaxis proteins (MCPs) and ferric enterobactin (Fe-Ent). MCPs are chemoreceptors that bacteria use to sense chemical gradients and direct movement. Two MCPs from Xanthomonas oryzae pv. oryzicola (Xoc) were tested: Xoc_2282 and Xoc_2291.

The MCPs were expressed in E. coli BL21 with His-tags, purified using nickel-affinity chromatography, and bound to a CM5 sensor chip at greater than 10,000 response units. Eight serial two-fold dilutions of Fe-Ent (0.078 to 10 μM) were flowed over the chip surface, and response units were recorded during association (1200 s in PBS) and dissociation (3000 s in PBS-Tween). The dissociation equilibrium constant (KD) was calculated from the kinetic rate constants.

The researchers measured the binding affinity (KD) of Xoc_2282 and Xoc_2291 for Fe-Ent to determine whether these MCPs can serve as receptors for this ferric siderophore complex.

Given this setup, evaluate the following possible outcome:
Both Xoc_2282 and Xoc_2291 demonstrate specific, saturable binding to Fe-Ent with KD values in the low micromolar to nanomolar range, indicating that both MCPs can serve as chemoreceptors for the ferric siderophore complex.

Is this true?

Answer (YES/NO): YES